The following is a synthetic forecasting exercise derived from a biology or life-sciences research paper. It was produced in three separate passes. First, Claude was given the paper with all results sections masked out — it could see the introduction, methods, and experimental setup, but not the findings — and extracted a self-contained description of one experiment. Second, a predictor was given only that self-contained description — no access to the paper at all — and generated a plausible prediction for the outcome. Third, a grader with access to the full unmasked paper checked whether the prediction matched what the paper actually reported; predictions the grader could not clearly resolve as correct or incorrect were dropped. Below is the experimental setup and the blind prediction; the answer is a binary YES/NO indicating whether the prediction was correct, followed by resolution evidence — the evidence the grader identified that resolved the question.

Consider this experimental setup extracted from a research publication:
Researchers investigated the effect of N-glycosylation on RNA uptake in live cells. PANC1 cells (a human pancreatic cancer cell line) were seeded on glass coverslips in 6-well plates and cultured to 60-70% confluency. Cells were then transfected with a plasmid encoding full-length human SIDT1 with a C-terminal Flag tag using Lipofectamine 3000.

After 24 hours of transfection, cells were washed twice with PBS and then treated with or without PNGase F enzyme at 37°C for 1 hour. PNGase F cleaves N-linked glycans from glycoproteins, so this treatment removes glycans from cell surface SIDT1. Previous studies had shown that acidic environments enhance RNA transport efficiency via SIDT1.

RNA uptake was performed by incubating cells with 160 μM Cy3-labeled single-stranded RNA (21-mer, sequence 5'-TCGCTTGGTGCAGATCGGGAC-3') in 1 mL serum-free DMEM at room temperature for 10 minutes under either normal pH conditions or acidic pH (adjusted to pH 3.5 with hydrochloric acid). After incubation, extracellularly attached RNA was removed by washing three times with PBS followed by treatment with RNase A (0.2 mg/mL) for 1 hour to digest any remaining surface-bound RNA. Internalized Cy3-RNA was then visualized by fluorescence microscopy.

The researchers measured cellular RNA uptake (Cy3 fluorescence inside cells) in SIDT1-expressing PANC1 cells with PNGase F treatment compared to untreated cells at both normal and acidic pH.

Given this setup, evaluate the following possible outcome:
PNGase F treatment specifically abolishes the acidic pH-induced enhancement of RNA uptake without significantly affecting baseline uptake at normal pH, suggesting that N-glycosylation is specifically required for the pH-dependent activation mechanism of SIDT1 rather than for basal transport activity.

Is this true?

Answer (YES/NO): NO